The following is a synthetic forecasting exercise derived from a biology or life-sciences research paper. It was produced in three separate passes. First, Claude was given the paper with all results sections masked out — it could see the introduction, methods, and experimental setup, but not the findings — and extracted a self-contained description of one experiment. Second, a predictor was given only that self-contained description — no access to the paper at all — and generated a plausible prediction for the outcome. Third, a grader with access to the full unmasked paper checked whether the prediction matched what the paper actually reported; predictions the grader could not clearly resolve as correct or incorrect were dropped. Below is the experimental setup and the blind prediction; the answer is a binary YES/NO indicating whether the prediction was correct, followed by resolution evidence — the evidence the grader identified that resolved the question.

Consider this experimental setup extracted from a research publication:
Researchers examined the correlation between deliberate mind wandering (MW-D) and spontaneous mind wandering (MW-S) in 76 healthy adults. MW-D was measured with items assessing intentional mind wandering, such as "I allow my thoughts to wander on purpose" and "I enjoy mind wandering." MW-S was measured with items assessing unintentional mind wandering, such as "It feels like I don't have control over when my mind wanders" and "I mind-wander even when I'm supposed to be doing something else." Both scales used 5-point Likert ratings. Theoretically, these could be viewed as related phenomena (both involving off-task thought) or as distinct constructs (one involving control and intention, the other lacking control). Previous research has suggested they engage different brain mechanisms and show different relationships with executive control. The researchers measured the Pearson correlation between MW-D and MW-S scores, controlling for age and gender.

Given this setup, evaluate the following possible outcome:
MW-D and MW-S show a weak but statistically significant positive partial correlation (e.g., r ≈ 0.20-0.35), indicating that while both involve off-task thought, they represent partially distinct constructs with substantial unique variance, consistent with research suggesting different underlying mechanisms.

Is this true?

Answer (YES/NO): NO